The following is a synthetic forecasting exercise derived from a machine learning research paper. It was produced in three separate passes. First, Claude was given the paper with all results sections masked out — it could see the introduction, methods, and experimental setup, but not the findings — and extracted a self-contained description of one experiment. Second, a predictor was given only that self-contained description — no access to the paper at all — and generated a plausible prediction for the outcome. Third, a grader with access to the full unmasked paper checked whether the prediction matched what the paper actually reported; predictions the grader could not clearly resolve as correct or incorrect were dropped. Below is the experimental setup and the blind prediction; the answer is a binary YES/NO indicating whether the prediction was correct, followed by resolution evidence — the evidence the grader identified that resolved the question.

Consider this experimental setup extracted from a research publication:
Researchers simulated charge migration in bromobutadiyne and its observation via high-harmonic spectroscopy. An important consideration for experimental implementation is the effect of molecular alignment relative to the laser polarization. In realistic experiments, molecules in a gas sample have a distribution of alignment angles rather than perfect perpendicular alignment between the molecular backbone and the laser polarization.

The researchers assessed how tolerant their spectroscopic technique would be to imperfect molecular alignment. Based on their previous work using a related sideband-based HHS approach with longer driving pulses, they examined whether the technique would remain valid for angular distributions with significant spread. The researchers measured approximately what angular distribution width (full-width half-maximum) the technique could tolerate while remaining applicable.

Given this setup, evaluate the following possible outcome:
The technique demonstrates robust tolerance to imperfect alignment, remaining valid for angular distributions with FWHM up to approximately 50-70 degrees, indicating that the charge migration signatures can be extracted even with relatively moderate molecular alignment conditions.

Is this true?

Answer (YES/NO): NO